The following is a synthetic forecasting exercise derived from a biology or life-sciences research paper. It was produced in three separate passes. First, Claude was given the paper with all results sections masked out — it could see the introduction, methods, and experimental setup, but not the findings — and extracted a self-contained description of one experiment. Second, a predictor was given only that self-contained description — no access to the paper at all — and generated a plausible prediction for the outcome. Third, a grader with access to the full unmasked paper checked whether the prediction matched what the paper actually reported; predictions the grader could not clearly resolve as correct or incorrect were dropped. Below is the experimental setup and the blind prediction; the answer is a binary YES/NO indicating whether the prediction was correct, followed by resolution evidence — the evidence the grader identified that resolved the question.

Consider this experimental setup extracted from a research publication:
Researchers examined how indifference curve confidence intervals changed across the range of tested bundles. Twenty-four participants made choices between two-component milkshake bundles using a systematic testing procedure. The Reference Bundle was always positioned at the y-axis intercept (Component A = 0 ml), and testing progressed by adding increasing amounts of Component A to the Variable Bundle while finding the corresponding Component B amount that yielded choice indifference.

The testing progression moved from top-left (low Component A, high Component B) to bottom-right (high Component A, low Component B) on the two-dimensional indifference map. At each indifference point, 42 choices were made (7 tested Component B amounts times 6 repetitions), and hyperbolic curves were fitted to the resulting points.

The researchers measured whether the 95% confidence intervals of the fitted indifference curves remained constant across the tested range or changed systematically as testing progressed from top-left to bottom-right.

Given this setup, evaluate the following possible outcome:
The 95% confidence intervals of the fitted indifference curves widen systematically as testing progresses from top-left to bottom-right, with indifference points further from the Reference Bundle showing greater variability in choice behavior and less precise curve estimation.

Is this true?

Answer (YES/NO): YES